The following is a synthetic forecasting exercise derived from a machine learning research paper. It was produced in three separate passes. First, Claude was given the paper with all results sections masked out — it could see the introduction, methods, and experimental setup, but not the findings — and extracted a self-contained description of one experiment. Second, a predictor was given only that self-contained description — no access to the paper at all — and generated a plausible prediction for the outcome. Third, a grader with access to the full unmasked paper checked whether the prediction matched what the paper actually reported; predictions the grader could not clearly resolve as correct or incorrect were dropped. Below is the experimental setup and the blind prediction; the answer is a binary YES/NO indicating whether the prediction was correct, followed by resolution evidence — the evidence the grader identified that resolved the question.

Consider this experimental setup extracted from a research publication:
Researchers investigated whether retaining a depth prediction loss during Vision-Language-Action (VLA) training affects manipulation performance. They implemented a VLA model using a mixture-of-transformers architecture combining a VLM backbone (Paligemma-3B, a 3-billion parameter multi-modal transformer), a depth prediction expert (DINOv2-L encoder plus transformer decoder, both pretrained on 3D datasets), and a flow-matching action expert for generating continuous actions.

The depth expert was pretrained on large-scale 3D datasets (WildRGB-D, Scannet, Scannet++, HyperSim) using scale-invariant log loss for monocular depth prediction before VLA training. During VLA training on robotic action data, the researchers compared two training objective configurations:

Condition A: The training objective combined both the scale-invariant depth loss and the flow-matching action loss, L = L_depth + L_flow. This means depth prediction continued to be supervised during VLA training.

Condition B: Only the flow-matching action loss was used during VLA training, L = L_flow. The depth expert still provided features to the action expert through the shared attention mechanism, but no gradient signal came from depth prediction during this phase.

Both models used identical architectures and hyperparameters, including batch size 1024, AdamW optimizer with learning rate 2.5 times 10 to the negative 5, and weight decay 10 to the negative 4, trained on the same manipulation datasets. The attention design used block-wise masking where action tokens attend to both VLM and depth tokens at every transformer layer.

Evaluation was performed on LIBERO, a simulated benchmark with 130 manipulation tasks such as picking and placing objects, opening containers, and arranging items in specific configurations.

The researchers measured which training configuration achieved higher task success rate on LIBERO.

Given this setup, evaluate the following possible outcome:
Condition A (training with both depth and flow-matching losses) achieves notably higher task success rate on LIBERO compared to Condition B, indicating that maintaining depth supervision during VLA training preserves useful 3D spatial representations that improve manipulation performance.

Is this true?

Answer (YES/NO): YES